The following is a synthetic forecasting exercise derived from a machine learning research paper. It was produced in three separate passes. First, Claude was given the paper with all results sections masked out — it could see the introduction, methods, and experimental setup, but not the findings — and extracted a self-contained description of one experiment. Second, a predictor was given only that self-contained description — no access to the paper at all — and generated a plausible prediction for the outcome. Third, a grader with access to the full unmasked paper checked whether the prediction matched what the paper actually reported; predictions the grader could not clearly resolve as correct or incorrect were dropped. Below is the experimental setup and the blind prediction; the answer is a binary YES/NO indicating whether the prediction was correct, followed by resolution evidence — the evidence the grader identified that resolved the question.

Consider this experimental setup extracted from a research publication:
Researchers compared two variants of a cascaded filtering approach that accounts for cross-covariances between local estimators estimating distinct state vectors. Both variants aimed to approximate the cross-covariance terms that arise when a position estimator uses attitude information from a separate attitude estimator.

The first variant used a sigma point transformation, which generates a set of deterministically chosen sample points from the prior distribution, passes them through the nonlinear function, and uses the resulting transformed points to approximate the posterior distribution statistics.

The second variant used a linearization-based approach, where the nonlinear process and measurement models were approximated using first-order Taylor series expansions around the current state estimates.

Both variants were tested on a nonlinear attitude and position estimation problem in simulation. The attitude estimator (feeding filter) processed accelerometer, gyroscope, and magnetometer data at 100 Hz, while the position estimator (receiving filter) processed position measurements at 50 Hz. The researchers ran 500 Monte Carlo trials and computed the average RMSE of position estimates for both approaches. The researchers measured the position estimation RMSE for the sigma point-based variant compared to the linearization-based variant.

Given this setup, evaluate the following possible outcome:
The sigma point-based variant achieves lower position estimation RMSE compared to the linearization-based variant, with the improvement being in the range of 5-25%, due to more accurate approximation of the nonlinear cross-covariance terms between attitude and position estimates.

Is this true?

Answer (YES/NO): YES